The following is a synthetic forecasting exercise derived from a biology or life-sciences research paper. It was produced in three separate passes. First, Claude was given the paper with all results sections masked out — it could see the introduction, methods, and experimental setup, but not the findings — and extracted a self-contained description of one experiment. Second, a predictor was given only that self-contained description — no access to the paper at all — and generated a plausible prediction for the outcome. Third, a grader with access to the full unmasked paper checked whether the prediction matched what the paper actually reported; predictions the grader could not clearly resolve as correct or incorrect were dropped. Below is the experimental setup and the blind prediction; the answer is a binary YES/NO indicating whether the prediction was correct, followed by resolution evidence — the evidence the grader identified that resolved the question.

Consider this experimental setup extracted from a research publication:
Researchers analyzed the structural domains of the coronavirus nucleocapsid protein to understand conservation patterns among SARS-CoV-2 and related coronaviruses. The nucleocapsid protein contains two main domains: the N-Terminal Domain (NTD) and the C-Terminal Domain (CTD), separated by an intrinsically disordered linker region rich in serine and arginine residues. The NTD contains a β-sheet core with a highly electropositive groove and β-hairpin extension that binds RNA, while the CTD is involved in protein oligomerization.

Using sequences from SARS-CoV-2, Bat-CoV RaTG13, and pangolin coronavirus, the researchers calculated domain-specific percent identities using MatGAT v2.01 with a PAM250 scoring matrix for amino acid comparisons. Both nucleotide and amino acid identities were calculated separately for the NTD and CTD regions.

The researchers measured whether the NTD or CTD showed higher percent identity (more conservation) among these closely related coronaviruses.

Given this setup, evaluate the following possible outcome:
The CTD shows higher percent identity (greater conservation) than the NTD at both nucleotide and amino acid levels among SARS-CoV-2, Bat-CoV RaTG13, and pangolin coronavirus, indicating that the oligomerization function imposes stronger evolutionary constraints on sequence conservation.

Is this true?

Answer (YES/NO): NO